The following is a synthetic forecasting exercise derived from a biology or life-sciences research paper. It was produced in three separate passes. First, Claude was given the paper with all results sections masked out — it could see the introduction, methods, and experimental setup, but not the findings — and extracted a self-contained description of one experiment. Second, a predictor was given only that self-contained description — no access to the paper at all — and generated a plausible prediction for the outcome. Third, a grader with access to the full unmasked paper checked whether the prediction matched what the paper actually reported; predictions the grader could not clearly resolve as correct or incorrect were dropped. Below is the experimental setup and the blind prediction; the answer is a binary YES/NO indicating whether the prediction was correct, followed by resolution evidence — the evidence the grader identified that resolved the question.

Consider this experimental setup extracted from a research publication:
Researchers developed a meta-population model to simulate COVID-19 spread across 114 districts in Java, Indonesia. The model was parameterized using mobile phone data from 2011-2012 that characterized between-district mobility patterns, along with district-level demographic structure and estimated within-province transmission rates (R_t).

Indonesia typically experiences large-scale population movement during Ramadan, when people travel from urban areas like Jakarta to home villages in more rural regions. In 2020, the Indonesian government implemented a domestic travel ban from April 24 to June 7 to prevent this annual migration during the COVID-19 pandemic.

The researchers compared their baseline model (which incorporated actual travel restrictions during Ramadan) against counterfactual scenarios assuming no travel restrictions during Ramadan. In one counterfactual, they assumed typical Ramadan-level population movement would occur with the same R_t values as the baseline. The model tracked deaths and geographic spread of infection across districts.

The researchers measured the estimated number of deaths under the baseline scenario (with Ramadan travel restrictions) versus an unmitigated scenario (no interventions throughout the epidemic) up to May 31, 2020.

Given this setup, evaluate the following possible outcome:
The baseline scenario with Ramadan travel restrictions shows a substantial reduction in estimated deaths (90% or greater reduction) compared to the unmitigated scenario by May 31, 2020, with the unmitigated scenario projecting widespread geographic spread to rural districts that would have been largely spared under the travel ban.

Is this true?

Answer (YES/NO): YES